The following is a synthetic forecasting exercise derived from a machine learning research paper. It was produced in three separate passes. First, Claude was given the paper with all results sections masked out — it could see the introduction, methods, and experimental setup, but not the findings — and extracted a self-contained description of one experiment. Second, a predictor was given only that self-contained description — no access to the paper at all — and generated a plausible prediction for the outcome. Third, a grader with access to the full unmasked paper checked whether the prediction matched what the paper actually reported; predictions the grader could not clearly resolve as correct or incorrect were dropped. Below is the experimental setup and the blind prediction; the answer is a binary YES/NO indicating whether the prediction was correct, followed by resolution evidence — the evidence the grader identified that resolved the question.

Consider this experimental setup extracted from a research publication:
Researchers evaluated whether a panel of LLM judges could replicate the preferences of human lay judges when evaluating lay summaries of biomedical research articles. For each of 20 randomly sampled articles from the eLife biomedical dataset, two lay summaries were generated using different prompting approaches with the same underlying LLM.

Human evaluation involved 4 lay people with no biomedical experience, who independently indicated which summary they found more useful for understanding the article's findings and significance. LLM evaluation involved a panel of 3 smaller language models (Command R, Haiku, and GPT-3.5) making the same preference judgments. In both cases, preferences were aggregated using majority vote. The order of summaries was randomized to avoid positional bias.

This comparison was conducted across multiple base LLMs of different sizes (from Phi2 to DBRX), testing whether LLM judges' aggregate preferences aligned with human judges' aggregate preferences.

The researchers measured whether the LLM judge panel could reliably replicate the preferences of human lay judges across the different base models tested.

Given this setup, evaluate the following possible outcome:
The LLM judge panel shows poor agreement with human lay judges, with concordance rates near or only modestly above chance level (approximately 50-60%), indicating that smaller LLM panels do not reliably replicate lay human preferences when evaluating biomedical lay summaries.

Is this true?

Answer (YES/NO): NO